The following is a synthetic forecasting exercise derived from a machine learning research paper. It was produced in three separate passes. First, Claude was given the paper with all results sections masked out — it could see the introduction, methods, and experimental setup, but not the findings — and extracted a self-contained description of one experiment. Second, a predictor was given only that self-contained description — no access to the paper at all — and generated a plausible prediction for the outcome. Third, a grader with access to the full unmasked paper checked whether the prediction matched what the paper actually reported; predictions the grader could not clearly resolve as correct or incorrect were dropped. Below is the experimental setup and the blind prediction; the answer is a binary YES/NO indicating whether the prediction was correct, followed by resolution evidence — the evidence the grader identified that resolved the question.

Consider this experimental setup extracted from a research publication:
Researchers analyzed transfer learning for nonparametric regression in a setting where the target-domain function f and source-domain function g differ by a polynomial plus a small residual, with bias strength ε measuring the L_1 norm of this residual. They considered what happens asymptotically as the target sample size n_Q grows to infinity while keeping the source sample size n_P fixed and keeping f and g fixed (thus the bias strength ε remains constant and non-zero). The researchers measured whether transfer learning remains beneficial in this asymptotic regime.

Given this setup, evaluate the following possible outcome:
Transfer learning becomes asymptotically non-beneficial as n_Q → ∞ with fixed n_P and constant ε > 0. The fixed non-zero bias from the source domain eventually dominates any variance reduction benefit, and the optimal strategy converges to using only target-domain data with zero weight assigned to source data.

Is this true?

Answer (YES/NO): YES